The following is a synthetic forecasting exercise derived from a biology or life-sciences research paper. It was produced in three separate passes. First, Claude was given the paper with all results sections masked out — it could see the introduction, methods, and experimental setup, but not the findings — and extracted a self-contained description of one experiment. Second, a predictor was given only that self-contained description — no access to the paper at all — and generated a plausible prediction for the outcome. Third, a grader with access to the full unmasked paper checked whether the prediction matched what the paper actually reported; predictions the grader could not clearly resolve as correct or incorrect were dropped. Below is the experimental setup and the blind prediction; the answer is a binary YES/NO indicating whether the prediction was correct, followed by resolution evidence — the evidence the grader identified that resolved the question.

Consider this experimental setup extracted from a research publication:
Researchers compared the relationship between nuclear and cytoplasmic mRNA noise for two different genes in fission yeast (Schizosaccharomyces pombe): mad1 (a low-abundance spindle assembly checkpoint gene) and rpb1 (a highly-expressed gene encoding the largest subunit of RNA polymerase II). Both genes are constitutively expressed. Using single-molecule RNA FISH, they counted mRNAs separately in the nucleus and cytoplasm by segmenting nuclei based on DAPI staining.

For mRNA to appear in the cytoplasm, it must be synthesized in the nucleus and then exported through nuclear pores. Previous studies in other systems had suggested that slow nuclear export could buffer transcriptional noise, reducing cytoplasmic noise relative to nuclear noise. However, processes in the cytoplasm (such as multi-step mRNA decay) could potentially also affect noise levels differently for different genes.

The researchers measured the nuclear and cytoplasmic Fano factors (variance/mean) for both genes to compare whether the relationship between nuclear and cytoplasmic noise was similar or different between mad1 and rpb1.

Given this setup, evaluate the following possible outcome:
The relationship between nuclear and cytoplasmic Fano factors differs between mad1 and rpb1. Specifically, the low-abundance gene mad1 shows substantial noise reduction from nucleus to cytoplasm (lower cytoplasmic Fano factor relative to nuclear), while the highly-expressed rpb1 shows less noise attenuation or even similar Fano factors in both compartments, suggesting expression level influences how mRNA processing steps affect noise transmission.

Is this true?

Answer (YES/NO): YES